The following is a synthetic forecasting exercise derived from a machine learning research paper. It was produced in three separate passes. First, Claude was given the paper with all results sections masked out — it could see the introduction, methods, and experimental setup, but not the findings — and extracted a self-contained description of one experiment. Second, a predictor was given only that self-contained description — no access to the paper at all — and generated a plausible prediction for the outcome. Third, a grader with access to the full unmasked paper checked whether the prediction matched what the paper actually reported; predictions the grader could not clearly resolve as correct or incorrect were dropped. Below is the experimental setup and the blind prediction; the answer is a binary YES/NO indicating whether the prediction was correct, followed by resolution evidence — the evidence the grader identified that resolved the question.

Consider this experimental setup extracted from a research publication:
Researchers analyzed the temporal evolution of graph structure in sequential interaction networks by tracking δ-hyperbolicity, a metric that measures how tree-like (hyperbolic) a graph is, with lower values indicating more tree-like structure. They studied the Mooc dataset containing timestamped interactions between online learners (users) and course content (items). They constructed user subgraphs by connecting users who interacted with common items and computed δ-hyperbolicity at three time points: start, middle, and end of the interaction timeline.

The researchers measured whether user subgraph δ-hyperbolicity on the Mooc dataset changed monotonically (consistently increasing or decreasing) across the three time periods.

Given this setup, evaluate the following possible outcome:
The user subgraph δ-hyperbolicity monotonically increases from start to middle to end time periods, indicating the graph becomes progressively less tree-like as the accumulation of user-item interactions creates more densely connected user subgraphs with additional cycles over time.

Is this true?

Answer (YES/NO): NO